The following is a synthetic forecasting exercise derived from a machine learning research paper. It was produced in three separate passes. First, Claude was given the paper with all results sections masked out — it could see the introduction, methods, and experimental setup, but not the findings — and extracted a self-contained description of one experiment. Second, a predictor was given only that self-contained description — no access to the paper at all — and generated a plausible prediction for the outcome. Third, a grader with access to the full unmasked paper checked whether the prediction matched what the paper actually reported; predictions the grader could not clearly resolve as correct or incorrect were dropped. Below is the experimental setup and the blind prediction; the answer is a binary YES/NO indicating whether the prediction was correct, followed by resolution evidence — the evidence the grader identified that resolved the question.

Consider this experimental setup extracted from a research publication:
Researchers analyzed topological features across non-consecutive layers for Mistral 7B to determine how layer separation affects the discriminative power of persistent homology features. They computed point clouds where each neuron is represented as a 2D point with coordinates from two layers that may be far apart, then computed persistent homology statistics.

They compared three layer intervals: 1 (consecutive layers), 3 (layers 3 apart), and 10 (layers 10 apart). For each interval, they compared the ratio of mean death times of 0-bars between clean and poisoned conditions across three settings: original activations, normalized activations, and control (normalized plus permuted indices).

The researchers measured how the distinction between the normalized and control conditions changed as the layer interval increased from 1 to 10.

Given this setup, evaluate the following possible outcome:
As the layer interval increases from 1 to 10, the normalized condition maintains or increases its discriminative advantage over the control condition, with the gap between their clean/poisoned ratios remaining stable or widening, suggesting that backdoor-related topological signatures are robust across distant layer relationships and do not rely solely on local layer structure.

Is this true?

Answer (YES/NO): NO